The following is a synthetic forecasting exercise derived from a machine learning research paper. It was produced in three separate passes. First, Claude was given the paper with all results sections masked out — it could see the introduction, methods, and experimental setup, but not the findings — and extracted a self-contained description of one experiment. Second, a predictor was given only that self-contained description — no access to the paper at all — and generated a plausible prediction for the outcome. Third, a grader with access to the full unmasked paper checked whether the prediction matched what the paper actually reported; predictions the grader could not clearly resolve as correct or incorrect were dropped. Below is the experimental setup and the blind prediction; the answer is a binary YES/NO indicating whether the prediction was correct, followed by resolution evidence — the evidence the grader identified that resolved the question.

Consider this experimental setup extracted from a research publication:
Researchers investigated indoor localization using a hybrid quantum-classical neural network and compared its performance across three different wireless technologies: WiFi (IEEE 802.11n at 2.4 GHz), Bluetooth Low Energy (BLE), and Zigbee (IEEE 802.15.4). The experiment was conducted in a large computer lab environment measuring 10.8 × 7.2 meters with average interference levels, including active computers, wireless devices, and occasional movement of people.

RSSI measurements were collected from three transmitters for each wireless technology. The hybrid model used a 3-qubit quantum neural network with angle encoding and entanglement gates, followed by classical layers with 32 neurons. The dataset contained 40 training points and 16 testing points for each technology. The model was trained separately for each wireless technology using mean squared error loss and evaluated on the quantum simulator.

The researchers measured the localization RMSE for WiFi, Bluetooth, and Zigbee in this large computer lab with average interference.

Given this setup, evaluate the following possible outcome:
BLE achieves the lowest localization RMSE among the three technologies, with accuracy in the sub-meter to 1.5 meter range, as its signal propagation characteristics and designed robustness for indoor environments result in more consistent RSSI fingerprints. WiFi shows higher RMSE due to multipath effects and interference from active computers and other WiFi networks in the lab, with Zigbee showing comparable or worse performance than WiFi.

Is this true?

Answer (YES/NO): NO